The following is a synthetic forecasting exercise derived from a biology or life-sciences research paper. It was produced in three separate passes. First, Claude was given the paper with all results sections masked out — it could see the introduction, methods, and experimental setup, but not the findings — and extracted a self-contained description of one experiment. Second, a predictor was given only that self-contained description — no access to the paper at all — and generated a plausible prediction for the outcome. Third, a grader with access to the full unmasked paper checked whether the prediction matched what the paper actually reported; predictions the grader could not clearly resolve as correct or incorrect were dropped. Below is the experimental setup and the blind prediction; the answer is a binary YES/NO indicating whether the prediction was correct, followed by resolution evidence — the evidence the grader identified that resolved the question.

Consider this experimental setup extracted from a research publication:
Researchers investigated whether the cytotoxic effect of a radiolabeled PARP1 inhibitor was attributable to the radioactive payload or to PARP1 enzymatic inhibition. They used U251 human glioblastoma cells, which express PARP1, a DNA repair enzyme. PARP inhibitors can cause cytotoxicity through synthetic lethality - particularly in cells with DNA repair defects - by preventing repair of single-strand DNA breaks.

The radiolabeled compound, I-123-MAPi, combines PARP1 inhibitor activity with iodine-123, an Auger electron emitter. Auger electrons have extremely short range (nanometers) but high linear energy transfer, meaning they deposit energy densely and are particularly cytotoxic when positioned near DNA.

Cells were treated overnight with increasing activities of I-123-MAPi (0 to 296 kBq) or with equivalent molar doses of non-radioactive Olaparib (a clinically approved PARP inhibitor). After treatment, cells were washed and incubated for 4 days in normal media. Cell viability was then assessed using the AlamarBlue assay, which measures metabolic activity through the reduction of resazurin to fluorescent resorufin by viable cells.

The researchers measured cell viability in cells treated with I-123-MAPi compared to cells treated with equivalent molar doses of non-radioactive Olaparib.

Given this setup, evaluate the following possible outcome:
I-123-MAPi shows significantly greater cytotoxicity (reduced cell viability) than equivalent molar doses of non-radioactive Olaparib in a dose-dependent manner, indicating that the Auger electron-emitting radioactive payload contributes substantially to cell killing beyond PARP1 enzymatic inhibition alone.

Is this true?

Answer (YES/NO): YES